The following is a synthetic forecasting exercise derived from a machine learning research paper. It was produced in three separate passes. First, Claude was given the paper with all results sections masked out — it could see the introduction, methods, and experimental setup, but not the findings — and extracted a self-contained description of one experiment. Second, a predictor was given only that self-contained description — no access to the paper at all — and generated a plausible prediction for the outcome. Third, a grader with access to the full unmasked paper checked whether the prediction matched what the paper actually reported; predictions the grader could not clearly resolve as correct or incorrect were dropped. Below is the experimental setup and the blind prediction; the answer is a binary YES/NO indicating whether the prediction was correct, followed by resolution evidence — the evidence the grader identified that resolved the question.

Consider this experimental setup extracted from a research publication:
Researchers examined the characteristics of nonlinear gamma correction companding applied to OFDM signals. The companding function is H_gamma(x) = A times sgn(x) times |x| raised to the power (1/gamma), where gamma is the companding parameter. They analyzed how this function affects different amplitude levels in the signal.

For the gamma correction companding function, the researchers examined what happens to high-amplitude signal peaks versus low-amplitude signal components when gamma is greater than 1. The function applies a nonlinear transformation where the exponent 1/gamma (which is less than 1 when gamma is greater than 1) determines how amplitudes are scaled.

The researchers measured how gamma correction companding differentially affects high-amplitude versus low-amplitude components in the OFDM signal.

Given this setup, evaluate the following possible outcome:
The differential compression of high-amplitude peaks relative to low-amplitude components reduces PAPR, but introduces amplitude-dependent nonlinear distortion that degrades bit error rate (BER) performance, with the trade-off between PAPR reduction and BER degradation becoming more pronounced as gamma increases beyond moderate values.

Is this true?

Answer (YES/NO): NO